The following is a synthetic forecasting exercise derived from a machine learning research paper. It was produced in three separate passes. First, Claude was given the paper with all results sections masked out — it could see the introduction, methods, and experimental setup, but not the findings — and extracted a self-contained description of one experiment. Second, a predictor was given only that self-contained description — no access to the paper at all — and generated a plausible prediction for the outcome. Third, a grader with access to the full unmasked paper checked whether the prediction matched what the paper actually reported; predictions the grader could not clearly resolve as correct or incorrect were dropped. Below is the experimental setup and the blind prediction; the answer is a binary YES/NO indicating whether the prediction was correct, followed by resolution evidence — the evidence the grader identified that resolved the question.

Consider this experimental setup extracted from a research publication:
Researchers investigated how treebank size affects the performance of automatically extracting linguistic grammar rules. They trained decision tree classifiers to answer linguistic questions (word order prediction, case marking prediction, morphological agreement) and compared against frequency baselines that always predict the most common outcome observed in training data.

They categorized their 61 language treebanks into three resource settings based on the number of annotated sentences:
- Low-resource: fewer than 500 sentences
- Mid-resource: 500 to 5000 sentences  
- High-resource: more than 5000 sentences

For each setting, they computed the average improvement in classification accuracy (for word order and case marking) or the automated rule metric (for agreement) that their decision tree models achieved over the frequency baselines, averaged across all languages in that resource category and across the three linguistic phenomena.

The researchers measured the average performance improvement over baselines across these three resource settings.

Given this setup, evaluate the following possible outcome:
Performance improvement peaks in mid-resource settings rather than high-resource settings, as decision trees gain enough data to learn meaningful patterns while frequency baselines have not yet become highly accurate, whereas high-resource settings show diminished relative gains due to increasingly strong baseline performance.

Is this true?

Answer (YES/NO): NO